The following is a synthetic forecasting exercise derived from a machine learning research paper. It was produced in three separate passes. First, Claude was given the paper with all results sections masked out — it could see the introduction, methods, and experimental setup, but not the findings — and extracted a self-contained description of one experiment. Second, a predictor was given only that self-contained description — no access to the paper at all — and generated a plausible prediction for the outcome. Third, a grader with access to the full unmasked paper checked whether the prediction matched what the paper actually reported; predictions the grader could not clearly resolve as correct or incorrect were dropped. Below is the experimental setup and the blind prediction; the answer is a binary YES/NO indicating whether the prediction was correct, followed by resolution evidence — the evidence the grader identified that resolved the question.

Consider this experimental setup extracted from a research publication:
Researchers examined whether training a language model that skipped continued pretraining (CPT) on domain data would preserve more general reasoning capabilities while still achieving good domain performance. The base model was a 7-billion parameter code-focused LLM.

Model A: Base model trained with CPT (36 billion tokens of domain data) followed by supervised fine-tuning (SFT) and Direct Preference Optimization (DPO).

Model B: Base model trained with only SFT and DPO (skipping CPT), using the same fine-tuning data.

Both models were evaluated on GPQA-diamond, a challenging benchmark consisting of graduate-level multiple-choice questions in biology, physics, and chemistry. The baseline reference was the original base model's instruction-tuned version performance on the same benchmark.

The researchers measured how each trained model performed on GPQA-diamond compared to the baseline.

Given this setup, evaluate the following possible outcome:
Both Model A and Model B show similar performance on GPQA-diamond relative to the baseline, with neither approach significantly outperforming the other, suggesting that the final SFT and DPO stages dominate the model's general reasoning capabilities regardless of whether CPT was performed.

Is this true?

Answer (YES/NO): NO